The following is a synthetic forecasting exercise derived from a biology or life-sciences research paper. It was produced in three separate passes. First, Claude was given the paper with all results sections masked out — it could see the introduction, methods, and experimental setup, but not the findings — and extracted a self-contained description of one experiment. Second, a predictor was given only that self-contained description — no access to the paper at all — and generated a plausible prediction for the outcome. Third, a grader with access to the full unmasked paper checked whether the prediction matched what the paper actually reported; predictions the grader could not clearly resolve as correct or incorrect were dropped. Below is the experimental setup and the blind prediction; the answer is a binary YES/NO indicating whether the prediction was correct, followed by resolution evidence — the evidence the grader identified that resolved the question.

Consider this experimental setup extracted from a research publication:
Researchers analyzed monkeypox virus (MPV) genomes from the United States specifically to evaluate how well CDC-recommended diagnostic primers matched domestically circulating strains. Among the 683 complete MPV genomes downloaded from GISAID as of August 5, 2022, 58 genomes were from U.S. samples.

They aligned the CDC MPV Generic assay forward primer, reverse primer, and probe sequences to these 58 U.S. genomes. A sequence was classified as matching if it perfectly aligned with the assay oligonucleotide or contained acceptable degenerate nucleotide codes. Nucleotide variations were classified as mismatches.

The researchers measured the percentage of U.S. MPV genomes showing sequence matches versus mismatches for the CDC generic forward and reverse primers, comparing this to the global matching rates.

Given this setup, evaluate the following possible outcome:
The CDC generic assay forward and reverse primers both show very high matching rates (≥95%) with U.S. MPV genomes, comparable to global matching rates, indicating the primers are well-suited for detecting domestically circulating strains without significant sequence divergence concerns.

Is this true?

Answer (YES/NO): NO